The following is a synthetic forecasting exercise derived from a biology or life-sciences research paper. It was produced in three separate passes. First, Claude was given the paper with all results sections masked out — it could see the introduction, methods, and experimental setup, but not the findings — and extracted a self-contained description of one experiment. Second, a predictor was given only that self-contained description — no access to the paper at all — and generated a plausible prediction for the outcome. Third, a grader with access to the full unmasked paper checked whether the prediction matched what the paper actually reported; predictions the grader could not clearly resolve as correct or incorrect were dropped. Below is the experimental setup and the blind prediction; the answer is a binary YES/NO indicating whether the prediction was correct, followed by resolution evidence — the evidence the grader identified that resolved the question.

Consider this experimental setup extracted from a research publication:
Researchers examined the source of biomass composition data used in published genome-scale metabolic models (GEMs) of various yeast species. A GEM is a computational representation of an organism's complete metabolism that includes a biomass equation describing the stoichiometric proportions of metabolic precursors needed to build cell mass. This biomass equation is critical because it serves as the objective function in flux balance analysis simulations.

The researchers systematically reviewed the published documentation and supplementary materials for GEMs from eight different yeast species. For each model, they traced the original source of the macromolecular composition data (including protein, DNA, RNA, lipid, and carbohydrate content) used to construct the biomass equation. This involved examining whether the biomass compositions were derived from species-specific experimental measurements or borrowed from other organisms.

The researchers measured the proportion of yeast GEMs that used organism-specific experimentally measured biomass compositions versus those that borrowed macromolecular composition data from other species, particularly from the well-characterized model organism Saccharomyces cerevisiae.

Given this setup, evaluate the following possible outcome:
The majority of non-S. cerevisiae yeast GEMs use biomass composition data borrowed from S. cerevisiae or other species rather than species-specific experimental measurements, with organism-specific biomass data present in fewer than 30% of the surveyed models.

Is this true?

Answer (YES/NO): YES